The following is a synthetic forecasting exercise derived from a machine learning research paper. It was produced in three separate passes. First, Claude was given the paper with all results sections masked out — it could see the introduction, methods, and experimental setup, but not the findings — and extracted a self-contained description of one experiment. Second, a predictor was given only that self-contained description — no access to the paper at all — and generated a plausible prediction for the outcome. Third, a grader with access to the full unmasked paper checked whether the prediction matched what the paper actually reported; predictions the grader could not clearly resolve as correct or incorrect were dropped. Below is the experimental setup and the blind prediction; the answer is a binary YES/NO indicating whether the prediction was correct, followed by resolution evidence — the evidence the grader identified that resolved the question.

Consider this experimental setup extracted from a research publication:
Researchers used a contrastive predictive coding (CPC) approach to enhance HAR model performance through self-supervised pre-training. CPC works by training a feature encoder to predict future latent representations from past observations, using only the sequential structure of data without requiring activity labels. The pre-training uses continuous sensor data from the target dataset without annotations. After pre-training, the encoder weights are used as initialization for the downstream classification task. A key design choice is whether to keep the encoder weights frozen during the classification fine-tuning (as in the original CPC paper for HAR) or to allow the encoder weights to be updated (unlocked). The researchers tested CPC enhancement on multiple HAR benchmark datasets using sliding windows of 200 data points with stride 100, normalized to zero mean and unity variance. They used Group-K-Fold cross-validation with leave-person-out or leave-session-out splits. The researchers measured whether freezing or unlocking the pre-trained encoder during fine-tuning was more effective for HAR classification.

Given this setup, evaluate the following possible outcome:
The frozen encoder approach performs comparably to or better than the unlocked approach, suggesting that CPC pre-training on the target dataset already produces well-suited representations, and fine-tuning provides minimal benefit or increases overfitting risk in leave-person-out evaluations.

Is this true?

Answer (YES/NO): NO